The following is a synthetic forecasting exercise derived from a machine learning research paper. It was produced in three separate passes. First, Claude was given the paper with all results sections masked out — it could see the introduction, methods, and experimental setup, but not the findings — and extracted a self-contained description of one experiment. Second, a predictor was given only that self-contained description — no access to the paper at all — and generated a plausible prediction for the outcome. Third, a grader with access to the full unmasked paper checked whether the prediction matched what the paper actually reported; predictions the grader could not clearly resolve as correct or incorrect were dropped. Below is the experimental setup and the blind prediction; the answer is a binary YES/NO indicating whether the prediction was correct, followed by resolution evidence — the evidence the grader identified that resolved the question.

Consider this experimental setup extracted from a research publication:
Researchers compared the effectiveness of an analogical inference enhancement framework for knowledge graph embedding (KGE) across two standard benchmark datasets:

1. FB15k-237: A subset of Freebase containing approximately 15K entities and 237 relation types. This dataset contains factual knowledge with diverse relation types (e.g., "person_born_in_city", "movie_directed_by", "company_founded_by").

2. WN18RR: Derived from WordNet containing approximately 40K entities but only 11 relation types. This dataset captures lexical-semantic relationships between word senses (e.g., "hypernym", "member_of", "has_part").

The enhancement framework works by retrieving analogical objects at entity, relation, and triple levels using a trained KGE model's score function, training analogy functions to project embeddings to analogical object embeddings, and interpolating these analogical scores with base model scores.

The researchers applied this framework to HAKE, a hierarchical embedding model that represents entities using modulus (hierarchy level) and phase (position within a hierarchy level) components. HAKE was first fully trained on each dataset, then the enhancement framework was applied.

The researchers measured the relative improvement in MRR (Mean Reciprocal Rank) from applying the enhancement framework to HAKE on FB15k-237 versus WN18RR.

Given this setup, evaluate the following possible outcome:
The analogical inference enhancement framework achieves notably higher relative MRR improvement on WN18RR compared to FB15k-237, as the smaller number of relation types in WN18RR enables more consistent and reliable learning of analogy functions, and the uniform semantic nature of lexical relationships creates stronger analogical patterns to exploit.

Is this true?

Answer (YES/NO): NO